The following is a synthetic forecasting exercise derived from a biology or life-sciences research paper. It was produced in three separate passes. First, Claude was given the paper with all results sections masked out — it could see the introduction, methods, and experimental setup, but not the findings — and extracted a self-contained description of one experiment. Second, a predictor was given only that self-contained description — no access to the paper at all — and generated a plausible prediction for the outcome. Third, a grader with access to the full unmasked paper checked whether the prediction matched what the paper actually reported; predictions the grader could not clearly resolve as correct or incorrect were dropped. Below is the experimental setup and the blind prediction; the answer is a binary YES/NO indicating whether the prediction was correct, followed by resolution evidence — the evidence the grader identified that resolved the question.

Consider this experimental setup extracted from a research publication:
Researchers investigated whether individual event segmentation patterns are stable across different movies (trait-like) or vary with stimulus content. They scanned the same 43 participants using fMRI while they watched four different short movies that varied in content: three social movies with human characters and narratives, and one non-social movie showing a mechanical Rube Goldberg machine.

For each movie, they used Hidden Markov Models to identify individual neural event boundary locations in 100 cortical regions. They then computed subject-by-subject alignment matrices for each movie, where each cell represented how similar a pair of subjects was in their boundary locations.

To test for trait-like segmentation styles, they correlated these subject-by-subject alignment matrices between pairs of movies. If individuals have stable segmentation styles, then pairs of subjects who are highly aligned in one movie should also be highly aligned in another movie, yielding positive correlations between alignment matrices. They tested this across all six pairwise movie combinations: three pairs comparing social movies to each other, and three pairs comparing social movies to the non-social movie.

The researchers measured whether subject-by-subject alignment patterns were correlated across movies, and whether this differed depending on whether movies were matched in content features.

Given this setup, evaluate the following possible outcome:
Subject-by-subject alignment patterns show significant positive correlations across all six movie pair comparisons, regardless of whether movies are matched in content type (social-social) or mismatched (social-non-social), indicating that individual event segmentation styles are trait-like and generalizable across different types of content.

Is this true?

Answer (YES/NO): NO